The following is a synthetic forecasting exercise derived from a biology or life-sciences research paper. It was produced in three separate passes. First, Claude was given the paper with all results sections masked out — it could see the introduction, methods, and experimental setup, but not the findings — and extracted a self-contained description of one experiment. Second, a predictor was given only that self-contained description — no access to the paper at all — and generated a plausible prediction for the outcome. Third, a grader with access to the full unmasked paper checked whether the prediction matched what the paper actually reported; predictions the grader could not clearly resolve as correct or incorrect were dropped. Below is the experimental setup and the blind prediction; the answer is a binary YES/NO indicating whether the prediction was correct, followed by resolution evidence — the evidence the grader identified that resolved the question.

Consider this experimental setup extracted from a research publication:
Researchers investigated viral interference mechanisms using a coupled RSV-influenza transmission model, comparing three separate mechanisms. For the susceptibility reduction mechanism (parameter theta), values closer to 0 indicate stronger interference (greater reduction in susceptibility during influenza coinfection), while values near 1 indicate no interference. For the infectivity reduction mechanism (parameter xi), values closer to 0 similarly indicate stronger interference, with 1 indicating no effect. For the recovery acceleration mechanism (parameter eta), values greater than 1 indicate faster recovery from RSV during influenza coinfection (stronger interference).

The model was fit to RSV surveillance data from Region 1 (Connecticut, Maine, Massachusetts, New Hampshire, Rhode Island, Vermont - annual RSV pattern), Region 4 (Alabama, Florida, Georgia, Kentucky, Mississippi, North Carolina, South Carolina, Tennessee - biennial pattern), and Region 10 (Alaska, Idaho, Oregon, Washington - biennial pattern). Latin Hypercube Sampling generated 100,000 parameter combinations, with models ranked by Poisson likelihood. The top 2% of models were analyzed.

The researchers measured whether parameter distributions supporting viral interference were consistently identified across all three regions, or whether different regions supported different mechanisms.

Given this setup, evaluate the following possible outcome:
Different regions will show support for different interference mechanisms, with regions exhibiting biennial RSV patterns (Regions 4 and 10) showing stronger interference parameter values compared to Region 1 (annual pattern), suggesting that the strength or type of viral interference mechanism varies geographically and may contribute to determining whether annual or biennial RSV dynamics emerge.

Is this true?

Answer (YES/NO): NO